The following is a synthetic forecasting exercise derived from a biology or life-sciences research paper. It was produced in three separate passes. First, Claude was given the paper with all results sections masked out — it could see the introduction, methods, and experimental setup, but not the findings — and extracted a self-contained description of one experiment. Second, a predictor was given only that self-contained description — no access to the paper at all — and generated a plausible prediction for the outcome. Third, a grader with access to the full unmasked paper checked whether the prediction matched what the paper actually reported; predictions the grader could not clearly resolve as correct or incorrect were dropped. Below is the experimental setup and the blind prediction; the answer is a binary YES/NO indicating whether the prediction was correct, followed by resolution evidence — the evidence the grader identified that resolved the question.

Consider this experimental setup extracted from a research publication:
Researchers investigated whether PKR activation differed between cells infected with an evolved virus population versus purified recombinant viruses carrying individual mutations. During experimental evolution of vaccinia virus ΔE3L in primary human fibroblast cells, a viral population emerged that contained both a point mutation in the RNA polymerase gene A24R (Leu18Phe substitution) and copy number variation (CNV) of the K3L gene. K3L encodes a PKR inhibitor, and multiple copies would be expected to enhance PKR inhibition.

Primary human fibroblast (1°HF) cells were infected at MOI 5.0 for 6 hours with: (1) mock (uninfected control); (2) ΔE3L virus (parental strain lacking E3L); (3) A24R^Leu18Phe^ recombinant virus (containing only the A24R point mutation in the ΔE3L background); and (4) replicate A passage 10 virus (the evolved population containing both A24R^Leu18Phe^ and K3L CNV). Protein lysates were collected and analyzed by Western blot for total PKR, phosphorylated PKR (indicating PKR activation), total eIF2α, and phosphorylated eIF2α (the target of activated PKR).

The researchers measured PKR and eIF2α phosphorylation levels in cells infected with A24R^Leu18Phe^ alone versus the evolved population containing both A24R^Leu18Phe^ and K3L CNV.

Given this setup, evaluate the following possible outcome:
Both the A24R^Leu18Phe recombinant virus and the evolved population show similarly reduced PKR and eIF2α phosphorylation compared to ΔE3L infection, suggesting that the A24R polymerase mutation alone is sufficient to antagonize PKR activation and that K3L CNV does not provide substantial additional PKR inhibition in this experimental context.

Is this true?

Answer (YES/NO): NO